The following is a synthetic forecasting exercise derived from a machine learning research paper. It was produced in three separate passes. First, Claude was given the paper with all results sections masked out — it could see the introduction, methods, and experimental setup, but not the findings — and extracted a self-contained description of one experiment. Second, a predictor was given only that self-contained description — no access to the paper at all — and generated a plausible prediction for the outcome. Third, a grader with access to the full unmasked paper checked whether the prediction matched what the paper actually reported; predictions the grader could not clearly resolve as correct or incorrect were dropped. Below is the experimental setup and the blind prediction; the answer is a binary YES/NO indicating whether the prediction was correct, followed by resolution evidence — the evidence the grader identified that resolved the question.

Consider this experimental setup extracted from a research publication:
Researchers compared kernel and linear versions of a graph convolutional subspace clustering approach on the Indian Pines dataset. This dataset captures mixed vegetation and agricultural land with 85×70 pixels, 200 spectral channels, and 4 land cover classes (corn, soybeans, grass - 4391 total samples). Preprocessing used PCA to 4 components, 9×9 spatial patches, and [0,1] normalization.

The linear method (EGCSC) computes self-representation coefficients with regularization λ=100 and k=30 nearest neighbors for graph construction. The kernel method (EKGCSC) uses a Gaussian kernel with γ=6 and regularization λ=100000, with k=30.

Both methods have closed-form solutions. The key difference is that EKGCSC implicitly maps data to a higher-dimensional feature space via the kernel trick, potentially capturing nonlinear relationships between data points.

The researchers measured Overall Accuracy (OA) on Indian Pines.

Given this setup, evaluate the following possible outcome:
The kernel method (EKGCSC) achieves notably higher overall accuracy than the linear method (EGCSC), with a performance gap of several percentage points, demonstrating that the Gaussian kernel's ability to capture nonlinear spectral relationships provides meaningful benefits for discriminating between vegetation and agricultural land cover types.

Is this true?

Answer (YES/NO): NO